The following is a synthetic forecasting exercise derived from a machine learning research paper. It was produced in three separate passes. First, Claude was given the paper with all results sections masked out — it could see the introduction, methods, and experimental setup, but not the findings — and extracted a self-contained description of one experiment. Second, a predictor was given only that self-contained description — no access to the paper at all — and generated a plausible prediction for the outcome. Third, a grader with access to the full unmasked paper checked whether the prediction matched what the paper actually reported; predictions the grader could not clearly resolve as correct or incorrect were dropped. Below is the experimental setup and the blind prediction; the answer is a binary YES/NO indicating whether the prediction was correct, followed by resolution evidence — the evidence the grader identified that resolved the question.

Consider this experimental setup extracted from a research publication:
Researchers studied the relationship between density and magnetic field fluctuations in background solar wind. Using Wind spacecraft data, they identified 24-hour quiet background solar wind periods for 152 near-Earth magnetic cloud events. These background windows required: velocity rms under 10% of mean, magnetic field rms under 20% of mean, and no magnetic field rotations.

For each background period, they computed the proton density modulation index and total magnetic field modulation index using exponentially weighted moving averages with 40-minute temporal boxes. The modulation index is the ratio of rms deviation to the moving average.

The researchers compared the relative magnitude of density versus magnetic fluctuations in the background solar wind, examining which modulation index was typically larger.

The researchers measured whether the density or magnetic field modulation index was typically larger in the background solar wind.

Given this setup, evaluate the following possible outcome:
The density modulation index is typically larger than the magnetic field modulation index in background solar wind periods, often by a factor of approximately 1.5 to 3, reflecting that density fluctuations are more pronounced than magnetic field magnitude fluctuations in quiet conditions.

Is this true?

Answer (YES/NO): NO